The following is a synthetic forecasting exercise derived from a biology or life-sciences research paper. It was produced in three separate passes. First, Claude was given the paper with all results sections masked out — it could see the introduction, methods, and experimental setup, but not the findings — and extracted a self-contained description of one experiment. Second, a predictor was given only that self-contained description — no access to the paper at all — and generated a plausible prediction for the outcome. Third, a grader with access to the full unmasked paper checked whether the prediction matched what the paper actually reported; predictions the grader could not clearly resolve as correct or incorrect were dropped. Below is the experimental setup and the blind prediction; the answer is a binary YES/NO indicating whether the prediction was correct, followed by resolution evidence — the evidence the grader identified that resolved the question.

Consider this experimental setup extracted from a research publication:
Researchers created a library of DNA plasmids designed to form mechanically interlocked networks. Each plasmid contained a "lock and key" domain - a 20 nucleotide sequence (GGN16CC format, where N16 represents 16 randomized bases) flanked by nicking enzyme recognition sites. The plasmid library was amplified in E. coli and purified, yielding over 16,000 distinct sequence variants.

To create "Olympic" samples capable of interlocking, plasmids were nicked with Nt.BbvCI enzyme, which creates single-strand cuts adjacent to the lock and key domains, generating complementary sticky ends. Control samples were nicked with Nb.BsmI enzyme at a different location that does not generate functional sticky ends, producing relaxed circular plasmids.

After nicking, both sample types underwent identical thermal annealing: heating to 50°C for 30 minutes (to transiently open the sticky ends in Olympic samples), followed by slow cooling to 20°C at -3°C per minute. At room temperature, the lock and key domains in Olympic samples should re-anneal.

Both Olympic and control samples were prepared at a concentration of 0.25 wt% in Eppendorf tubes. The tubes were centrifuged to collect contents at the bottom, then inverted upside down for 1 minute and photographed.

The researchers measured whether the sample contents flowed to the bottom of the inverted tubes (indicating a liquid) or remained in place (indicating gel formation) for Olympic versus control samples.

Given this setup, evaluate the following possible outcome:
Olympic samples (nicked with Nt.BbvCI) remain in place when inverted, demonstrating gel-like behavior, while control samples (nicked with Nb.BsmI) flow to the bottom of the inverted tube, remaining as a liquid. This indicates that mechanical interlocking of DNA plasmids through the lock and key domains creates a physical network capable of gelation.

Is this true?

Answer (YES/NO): YES